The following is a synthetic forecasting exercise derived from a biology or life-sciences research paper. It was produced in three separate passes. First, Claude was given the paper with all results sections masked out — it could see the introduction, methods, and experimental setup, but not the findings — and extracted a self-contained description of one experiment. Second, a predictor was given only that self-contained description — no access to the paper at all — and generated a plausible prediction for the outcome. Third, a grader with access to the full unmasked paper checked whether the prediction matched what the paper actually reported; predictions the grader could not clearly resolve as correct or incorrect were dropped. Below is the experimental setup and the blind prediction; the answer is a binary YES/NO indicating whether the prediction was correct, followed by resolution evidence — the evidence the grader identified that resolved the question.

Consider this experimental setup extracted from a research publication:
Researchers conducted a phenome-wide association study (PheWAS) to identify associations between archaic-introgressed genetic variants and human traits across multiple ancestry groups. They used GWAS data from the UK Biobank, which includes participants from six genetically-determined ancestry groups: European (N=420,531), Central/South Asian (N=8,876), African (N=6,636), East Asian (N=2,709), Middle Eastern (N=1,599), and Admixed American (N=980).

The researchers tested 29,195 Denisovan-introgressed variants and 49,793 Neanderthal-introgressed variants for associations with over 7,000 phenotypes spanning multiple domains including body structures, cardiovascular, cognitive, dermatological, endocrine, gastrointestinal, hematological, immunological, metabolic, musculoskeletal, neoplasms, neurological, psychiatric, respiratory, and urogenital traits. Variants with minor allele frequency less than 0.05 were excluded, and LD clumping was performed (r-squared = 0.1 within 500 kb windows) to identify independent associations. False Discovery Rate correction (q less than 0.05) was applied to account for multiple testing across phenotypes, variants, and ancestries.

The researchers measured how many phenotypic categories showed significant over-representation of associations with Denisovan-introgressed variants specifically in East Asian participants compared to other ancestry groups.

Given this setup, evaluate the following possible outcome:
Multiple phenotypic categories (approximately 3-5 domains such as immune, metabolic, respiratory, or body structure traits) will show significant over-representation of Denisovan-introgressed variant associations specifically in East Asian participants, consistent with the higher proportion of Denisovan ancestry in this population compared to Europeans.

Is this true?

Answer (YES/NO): NO